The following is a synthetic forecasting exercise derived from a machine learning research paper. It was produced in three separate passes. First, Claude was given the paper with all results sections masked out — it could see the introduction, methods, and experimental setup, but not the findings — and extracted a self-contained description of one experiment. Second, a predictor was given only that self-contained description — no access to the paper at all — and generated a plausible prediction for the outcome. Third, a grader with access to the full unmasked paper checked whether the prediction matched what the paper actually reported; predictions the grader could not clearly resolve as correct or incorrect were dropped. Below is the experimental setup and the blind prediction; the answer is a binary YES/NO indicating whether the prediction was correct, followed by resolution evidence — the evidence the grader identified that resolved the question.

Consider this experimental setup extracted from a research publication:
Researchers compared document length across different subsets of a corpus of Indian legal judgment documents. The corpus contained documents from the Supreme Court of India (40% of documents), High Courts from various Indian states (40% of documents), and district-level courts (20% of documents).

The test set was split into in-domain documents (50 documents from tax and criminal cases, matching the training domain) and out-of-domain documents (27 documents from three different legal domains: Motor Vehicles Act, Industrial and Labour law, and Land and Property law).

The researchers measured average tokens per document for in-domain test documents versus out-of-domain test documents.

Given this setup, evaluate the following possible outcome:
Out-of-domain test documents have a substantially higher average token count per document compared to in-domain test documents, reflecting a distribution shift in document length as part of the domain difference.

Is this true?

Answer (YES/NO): YES